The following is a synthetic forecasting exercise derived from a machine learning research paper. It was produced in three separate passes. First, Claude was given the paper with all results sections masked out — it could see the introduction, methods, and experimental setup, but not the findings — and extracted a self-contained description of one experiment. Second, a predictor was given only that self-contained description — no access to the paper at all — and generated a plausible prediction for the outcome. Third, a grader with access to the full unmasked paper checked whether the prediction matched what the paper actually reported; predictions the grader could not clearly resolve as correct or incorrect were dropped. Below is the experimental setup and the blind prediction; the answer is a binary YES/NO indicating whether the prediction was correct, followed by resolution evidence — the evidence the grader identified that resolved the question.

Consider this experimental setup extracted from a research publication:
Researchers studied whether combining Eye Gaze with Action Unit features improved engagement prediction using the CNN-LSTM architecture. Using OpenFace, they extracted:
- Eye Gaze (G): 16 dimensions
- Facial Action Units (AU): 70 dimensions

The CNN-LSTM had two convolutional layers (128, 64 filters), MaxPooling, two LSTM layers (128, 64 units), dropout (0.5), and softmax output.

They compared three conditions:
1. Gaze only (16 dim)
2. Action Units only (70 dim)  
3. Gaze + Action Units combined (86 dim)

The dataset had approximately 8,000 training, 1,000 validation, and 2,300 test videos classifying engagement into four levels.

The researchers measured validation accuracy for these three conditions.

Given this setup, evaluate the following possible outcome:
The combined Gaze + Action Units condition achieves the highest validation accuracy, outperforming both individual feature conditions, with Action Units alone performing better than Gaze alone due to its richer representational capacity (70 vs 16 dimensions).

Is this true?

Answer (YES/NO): YES